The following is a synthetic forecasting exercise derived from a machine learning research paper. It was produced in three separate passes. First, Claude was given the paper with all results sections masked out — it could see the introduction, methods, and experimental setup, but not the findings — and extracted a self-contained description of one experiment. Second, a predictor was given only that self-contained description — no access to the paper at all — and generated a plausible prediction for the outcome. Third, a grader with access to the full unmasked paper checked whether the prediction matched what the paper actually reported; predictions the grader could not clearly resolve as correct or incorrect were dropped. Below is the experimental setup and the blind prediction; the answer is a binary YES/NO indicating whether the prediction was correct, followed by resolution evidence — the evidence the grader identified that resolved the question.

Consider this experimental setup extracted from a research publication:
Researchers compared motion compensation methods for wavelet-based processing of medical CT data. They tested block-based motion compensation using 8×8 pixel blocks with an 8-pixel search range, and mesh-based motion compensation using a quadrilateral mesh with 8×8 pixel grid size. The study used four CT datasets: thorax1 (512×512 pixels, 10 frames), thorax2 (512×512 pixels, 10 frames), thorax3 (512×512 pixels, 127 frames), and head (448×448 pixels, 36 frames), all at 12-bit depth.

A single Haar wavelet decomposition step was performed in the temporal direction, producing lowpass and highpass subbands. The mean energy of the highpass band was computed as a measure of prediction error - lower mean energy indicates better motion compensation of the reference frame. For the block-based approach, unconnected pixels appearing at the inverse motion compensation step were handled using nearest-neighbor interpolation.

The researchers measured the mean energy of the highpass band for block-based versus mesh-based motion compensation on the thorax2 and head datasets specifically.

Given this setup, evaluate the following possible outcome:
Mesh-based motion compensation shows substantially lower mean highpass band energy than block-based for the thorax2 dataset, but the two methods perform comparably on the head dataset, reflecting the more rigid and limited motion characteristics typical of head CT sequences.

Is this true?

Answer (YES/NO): NO